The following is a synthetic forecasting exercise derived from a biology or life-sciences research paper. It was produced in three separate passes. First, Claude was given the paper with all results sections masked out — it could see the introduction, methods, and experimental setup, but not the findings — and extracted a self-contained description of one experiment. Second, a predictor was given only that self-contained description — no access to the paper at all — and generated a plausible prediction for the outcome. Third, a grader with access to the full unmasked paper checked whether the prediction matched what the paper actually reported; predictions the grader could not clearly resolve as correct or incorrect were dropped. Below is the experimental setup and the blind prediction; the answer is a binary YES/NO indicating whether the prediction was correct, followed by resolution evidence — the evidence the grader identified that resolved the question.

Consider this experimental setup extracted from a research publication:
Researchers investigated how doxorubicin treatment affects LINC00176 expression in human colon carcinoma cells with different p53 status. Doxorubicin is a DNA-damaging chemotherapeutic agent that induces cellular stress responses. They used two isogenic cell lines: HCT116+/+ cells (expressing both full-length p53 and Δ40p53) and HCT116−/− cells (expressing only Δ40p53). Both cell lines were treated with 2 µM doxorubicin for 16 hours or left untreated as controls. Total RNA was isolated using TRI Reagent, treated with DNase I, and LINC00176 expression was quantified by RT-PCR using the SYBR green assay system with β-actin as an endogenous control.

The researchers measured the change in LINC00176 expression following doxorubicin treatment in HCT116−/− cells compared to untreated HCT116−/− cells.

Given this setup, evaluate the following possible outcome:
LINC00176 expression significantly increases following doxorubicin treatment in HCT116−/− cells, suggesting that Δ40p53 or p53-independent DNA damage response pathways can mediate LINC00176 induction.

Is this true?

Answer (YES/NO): YES